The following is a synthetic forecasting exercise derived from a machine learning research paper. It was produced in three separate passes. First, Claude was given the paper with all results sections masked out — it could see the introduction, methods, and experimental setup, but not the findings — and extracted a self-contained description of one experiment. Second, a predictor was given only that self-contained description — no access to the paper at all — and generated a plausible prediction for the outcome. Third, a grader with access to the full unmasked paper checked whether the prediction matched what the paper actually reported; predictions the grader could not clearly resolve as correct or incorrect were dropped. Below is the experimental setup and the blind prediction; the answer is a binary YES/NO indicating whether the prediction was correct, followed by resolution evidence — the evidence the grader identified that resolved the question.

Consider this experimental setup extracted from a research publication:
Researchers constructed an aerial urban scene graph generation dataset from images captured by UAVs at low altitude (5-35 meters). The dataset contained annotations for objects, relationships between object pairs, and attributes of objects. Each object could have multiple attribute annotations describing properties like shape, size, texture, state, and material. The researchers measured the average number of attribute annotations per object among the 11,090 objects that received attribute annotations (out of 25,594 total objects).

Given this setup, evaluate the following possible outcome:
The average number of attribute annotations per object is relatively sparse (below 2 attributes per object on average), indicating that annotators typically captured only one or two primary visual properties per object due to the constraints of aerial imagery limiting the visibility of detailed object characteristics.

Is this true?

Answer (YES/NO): NO